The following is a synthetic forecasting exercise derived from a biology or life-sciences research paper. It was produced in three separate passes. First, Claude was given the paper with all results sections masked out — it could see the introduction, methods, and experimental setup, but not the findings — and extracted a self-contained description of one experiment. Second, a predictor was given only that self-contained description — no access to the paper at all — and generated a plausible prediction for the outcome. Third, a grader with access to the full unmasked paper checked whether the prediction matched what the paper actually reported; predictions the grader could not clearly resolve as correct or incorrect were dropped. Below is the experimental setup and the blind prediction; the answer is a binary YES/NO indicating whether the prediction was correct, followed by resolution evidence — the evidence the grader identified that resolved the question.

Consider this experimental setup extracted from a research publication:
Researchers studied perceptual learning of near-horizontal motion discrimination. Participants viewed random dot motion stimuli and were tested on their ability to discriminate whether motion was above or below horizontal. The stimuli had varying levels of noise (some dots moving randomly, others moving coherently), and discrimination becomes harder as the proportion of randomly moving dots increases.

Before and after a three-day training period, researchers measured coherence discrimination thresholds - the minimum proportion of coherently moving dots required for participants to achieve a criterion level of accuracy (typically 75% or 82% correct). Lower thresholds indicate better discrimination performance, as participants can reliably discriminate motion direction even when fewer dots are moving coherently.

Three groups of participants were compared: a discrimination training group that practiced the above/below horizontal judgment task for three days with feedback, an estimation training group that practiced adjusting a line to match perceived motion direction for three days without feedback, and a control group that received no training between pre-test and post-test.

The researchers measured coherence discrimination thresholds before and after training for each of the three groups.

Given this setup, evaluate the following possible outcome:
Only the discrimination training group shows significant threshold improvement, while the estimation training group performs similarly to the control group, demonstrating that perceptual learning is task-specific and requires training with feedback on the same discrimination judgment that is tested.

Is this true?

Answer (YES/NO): NO